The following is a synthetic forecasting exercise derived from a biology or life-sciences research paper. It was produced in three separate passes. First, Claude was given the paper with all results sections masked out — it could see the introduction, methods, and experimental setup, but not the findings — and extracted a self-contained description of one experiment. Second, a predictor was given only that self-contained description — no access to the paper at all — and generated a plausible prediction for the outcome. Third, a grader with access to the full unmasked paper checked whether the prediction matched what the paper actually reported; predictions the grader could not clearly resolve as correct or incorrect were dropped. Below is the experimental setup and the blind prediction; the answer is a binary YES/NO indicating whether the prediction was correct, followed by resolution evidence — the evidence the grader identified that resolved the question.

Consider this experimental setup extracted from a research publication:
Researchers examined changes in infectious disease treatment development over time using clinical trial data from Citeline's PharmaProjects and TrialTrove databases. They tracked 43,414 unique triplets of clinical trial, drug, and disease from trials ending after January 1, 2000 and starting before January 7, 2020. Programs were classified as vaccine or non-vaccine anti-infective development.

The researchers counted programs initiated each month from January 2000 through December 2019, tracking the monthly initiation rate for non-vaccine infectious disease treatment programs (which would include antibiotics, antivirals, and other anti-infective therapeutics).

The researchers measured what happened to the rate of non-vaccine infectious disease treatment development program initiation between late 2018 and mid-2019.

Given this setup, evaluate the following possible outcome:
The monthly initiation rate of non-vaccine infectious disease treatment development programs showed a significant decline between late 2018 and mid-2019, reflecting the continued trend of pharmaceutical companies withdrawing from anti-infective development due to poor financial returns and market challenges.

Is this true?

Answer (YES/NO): YES